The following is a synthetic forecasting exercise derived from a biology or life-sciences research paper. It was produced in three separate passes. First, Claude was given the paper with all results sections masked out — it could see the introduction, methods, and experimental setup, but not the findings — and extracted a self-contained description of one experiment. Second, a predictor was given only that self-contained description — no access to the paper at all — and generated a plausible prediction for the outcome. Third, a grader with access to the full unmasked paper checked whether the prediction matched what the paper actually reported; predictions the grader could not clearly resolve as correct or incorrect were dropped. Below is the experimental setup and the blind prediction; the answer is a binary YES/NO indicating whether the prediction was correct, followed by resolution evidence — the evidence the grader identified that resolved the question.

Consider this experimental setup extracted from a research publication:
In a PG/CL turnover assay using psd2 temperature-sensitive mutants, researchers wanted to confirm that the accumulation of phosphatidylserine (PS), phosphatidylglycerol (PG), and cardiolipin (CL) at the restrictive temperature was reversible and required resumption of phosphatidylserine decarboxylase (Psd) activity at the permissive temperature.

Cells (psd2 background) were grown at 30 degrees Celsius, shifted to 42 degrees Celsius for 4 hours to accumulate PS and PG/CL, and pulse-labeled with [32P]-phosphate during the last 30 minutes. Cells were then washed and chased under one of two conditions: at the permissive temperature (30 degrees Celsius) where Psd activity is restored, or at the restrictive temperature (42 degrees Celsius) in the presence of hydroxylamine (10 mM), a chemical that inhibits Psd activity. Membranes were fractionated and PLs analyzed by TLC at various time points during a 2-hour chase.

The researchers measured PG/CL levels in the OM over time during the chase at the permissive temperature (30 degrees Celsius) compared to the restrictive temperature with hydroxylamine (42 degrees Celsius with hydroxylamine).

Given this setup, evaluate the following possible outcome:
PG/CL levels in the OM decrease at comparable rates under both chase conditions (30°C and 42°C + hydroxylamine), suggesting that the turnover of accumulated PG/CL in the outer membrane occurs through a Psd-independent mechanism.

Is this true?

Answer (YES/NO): NO